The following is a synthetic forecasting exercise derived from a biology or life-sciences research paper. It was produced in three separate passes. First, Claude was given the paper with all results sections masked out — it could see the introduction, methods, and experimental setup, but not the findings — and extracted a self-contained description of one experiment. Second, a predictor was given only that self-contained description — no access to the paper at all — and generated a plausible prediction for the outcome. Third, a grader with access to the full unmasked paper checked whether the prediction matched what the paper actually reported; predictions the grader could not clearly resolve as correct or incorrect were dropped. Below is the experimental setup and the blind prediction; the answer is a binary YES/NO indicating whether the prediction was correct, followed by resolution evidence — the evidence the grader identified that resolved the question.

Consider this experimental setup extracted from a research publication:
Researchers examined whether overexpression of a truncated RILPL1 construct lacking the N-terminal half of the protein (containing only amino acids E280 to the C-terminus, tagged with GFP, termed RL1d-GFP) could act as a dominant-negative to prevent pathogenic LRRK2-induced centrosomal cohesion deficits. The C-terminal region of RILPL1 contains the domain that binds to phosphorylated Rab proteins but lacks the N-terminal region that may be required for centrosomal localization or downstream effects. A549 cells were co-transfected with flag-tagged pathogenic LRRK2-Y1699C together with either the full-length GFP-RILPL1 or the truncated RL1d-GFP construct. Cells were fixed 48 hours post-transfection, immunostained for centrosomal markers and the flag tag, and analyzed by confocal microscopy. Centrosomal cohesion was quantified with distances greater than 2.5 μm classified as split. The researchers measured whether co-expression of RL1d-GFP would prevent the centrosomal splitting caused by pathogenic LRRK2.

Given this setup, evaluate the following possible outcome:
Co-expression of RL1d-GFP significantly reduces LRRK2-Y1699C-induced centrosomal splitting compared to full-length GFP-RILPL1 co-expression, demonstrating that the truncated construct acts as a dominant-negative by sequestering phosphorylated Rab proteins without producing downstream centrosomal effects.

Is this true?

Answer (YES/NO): YES